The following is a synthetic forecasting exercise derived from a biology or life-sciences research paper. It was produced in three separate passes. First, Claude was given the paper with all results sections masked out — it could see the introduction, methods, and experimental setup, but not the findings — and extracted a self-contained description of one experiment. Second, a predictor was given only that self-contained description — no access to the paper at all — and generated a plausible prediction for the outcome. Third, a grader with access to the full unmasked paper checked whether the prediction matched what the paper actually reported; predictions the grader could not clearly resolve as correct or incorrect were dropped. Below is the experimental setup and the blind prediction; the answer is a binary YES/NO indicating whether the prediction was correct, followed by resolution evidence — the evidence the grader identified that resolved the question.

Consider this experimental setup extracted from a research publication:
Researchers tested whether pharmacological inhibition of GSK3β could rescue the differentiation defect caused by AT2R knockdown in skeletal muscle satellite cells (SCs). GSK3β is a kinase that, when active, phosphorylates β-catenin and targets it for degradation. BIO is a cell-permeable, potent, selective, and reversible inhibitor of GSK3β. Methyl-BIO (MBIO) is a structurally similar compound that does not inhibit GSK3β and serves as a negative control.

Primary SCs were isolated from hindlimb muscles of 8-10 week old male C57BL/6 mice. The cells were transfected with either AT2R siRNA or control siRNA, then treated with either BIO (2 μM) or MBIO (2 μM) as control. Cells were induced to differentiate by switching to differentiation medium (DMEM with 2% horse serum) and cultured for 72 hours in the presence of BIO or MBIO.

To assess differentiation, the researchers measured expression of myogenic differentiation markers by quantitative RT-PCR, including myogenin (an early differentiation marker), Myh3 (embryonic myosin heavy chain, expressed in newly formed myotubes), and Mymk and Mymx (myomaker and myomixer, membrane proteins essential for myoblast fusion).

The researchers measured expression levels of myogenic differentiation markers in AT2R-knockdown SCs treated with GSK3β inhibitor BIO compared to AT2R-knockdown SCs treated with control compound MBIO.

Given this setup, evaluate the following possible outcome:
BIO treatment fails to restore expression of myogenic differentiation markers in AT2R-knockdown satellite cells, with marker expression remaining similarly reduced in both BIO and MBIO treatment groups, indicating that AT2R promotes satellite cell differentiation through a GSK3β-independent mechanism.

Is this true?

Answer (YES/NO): NO